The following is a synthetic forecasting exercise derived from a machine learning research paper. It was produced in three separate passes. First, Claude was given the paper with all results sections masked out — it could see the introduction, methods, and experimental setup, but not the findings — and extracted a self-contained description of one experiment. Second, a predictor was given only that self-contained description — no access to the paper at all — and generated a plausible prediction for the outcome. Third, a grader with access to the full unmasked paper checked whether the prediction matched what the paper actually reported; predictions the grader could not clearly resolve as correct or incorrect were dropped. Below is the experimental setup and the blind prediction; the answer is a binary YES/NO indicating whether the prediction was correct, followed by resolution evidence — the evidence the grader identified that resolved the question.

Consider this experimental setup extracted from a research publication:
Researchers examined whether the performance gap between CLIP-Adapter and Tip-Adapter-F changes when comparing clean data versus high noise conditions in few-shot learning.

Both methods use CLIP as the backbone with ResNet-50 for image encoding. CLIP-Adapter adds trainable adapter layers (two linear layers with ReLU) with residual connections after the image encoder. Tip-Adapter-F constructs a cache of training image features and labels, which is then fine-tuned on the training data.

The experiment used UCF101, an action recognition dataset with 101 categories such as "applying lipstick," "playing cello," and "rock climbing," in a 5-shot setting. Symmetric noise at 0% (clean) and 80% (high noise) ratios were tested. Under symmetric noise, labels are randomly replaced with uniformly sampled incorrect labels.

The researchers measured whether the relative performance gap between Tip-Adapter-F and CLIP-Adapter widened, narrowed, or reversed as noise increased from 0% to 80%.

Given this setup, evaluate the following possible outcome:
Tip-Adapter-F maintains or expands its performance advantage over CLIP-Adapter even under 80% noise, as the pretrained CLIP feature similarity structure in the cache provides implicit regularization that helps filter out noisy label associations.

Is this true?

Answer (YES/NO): NO